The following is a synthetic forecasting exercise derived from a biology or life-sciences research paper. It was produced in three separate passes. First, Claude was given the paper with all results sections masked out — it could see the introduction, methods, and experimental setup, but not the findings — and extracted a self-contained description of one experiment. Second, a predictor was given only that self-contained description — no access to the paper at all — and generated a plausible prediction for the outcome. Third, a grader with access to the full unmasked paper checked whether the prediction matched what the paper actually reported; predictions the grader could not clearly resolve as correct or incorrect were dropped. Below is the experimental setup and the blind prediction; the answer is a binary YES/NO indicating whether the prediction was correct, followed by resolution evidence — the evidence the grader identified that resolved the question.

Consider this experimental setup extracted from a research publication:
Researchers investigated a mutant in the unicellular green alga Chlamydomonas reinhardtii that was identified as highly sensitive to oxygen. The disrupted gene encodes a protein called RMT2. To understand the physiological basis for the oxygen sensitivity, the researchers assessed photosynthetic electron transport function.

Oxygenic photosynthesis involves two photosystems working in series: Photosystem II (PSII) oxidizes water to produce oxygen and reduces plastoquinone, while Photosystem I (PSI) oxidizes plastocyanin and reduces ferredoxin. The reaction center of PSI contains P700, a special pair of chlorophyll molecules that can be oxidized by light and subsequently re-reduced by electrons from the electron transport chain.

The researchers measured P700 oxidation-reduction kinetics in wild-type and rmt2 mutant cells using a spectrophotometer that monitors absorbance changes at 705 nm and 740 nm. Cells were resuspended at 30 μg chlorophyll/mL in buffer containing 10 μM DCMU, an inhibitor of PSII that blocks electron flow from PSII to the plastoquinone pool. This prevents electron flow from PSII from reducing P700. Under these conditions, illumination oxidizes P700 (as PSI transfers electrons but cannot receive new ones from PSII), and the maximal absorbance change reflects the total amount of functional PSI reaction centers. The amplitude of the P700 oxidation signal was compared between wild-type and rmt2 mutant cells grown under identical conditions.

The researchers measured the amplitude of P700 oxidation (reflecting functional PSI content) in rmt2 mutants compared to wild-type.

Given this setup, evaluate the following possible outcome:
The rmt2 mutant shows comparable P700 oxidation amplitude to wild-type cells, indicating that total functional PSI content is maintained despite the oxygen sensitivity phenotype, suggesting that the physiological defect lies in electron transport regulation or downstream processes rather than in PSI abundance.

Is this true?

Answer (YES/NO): NO